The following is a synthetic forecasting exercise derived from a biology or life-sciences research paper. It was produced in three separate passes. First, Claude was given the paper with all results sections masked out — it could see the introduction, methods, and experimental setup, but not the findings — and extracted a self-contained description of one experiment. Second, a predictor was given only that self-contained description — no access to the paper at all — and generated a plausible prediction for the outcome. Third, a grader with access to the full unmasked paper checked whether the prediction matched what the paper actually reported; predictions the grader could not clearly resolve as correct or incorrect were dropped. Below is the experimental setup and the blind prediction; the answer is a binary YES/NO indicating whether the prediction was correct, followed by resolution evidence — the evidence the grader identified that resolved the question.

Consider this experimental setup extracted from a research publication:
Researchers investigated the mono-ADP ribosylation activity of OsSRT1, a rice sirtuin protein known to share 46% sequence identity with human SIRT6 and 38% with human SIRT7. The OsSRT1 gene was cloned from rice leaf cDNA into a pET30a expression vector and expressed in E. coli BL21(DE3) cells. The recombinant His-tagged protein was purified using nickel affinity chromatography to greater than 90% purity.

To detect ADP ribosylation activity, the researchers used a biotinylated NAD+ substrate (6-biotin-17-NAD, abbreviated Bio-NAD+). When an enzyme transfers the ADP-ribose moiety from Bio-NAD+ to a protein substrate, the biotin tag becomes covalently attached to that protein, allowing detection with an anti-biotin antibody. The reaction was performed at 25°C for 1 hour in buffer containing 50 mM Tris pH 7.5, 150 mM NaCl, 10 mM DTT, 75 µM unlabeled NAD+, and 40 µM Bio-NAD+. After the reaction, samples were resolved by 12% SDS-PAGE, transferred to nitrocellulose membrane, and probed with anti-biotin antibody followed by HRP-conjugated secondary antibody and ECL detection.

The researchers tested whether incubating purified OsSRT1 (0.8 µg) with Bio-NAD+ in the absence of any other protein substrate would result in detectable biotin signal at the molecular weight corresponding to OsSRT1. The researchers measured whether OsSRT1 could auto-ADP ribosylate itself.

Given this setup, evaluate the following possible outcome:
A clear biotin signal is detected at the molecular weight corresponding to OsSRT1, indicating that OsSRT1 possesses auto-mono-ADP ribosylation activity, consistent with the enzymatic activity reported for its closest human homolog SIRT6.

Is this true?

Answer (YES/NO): YES